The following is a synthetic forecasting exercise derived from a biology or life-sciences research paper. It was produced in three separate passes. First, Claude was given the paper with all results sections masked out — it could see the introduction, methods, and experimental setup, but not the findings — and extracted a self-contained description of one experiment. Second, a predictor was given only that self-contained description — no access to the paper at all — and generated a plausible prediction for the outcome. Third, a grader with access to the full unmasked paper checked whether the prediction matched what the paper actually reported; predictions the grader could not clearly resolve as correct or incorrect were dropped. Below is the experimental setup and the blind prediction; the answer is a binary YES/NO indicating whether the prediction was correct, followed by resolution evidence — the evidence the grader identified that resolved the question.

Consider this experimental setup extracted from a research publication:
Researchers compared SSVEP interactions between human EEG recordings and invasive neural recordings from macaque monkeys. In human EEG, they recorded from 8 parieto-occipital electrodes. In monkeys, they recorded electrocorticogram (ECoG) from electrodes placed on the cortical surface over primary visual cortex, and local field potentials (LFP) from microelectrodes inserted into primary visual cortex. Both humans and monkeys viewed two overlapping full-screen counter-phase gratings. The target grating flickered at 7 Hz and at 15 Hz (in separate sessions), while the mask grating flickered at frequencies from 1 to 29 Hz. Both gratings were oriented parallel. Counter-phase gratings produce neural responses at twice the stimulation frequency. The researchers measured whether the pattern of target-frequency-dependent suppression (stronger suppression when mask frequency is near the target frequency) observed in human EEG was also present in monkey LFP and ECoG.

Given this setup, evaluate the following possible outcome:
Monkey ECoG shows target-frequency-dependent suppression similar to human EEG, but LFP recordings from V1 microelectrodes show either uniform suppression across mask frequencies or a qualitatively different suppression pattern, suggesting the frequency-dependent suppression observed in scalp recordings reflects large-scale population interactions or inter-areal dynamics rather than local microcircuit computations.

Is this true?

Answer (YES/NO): NO